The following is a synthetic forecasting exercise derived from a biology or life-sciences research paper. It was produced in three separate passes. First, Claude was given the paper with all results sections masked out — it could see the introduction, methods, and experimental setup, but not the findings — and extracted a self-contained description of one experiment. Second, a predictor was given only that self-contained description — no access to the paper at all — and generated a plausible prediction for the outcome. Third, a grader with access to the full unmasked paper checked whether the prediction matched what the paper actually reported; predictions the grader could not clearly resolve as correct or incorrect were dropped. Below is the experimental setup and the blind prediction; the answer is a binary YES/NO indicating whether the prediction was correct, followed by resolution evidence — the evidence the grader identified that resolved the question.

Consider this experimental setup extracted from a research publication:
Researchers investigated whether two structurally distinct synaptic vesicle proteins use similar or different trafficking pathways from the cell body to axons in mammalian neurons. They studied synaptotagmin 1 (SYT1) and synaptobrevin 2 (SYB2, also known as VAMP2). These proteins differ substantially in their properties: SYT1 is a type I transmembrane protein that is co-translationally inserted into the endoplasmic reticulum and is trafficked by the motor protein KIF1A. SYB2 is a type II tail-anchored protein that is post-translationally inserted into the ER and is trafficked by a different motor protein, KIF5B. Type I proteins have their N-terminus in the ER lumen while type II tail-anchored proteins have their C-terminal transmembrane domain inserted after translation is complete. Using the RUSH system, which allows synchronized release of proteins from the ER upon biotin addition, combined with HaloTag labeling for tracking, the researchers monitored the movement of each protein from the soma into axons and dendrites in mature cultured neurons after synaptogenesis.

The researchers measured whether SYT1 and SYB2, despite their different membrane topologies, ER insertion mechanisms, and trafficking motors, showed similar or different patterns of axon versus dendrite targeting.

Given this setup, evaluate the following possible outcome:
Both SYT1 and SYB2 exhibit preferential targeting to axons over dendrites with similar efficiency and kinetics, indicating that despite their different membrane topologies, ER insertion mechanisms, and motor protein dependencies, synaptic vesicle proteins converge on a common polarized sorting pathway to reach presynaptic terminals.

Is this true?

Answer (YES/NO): YES